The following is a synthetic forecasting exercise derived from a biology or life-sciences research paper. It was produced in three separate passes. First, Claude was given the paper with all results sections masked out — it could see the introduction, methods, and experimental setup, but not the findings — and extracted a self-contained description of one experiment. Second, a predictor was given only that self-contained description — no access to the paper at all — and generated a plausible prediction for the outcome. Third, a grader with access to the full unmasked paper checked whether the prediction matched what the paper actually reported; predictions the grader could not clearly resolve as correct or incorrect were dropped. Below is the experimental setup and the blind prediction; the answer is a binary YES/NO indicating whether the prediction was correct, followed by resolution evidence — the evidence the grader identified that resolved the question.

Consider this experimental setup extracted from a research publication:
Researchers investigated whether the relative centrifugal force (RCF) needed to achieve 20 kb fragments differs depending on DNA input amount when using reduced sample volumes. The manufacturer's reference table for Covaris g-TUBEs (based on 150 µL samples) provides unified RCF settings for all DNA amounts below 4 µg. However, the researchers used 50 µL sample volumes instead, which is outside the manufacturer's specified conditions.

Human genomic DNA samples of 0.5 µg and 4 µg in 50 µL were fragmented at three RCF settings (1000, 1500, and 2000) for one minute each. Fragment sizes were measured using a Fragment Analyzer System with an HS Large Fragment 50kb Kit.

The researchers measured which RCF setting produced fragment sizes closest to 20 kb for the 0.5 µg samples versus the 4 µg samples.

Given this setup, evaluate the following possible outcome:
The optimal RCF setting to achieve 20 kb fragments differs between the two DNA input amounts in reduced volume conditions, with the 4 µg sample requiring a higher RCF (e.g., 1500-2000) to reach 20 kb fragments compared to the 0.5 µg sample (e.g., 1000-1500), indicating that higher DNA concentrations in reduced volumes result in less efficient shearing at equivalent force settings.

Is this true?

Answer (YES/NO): YES